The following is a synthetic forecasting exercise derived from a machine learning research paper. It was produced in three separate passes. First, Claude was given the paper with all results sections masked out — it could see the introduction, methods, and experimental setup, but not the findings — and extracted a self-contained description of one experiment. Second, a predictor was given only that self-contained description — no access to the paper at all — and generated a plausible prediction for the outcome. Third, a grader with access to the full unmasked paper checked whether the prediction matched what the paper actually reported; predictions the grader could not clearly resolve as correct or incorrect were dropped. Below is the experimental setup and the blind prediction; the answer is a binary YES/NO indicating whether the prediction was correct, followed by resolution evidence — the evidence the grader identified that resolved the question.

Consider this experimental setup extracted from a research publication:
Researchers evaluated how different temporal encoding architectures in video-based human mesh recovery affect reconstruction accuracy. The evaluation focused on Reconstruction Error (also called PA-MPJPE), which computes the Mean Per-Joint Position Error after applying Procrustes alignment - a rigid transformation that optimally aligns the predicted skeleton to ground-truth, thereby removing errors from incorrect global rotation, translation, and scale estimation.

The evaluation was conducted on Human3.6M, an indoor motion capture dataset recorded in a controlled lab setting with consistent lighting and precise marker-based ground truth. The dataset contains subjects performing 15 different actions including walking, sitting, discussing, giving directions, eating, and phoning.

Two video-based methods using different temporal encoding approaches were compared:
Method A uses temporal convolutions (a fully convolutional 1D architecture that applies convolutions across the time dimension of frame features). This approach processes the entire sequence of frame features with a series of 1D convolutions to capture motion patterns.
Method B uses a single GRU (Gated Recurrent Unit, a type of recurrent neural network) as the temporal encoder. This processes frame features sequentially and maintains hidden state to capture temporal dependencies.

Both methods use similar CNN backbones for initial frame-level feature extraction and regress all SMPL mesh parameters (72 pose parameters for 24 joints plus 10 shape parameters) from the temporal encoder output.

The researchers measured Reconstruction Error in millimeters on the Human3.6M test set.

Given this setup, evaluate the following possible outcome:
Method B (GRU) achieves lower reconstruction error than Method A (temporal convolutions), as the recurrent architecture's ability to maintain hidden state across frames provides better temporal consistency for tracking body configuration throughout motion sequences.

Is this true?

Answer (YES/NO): YES